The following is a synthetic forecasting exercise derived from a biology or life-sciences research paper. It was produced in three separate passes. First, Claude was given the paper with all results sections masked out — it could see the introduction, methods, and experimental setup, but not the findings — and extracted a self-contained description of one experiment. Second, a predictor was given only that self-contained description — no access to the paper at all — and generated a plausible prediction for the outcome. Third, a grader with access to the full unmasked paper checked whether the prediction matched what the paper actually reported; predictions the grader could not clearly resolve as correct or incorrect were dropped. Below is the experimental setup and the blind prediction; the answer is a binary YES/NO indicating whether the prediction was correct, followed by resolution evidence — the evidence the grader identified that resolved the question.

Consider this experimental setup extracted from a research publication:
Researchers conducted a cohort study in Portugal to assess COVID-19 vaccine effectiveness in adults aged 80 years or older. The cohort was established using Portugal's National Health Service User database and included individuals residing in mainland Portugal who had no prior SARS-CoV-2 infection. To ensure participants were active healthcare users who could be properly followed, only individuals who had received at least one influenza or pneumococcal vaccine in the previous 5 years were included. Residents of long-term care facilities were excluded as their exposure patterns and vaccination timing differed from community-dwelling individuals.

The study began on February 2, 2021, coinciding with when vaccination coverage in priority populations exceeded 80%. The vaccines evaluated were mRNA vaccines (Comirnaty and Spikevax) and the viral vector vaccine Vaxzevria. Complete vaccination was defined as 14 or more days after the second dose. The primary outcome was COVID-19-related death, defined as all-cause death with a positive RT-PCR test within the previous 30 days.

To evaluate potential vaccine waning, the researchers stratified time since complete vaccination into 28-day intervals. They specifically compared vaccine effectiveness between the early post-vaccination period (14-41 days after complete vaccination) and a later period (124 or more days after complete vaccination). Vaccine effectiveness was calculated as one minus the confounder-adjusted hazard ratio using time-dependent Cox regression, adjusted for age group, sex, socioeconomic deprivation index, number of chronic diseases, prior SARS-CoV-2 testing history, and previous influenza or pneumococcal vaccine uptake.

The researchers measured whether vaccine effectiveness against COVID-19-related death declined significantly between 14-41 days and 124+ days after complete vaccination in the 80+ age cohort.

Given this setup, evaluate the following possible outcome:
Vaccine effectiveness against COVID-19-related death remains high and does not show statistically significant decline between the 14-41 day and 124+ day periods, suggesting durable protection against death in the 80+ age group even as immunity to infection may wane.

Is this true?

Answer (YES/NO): YES